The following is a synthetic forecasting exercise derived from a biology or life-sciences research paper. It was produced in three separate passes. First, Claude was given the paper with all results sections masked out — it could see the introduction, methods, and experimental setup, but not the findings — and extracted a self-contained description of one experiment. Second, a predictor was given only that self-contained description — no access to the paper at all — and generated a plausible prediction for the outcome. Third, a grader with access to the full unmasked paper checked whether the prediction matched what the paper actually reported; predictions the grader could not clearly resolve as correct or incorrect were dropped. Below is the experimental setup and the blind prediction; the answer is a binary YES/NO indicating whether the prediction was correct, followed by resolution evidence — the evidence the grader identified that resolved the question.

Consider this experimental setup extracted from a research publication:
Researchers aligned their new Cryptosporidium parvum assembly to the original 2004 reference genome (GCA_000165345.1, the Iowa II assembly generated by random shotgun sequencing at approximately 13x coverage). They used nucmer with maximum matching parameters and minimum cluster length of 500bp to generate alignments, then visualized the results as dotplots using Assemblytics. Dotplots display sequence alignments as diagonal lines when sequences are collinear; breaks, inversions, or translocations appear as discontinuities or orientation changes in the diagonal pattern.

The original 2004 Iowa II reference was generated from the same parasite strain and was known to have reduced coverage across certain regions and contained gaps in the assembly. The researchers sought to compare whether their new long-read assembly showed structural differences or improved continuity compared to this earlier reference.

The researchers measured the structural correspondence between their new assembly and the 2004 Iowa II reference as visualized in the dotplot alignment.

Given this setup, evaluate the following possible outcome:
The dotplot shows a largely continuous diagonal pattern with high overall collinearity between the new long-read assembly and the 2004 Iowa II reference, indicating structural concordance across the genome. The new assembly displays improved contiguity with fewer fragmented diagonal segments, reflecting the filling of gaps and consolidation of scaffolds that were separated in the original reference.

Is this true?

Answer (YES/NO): NO